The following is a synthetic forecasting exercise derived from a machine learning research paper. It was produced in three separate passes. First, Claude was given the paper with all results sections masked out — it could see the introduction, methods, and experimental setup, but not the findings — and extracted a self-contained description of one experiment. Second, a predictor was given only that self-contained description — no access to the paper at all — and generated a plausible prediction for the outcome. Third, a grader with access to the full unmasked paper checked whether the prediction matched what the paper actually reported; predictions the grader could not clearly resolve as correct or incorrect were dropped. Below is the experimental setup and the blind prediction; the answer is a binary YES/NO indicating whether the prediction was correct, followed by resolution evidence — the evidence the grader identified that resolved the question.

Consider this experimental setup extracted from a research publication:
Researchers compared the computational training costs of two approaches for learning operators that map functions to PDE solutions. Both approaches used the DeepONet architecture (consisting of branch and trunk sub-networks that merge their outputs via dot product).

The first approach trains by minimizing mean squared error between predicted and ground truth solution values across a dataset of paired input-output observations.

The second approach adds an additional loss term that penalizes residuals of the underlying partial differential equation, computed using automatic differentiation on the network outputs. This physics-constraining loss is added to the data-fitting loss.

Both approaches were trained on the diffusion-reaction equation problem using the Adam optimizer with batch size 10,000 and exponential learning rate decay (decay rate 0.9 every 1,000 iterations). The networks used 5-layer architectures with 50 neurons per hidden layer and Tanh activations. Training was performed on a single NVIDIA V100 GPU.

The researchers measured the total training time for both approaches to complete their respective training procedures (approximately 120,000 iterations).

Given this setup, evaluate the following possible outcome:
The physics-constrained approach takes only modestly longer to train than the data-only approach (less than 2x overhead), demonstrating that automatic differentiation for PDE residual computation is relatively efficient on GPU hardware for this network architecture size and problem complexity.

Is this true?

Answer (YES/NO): NO